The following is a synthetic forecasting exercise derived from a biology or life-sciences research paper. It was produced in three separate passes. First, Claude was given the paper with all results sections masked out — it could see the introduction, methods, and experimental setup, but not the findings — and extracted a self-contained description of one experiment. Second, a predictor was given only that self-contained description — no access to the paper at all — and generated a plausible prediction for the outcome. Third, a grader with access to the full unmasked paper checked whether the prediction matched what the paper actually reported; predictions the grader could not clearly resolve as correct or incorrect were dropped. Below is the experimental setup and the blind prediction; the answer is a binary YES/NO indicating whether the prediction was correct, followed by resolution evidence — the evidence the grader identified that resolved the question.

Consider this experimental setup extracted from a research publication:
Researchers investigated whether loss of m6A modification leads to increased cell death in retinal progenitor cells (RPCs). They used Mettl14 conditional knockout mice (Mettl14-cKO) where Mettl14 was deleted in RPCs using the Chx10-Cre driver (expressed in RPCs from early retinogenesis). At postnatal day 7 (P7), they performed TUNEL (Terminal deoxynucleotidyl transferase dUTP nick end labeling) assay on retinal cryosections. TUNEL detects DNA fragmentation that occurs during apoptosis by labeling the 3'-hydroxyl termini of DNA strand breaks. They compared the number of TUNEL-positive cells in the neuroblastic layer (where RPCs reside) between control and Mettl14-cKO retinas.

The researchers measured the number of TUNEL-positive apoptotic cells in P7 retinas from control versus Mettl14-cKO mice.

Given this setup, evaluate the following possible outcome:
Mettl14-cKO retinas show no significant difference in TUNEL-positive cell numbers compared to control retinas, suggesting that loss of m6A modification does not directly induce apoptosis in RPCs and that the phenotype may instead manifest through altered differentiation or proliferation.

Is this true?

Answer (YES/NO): NO